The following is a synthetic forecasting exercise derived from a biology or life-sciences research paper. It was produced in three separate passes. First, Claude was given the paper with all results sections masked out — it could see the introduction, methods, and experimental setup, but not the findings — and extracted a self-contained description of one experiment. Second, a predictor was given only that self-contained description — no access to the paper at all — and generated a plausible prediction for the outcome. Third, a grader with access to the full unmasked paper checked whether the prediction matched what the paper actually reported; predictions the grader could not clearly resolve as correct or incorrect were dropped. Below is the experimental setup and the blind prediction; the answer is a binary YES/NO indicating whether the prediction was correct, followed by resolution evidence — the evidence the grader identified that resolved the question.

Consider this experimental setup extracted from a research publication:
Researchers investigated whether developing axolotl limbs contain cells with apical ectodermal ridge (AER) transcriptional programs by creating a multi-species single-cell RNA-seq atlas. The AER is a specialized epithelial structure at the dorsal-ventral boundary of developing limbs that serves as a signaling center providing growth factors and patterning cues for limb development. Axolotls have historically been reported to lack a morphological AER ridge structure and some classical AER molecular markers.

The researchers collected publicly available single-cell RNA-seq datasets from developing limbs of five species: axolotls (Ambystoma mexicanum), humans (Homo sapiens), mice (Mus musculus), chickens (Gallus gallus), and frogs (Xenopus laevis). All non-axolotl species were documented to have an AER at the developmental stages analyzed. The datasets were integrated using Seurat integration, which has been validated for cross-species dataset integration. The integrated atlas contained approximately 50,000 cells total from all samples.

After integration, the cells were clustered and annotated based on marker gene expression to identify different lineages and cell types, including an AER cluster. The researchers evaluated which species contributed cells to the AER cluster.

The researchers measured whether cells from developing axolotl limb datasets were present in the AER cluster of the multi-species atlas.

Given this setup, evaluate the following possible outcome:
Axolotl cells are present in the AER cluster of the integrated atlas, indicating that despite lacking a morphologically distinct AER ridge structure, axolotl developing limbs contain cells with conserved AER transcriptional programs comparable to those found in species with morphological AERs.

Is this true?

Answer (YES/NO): YES